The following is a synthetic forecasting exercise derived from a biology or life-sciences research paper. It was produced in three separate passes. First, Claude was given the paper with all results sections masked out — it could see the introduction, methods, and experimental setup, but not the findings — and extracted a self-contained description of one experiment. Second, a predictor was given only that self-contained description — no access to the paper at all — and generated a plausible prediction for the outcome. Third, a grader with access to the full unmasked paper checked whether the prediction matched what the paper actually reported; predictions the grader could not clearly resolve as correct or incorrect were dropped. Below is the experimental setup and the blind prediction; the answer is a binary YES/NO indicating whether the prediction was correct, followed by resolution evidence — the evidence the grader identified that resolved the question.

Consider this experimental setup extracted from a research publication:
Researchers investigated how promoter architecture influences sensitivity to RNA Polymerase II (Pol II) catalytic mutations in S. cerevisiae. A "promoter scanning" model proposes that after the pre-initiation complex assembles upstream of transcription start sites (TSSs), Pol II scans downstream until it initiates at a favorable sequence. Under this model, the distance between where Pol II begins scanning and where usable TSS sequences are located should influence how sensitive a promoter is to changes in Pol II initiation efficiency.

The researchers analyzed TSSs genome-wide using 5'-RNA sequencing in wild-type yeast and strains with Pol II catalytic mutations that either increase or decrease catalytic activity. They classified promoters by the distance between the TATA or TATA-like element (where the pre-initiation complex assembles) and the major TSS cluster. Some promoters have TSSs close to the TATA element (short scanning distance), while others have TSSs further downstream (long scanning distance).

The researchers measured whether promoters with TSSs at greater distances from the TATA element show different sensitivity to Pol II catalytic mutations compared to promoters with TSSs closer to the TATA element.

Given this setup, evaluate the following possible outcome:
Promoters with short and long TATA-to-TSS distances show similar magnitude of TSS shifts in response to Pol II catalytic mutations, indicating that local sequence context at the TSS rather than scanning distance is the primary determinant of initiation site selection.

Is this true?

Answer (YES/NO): NO